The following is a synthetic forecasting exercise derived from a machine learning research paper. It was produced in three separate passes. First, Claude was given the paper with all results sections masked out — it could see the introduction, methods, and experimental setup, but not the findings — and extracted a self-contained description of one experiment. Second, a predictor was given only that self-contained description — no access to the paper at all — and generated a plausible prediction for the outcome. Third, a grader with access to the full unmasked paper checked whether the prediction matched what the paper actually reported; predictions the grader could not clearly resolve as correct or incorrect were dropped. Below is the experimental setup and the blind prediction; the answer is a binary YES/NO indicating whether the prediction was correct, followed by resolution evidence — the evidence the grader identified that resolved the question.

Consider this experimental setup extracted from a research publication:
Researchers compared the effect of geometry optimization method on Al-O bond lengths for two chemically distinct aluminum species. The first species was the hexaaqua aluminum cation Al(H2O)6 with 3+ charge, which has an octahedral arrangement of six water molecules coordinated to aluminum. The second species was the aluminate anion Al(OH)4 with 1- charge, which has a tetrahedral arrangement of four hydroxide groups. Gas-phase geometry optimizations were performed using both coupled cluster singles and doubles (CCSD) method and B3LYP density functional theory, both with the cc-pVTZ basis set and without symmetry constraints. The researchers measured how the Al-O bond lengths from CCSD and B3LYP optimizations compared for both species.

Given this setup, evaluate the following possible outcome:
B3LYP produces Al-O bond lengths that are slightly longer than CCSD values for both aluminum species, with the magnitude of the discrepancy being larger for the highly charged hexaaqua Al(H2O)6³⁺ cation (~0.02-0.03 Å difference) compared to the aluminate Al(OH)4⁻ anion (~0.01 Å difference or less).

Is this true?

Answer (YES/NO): NO